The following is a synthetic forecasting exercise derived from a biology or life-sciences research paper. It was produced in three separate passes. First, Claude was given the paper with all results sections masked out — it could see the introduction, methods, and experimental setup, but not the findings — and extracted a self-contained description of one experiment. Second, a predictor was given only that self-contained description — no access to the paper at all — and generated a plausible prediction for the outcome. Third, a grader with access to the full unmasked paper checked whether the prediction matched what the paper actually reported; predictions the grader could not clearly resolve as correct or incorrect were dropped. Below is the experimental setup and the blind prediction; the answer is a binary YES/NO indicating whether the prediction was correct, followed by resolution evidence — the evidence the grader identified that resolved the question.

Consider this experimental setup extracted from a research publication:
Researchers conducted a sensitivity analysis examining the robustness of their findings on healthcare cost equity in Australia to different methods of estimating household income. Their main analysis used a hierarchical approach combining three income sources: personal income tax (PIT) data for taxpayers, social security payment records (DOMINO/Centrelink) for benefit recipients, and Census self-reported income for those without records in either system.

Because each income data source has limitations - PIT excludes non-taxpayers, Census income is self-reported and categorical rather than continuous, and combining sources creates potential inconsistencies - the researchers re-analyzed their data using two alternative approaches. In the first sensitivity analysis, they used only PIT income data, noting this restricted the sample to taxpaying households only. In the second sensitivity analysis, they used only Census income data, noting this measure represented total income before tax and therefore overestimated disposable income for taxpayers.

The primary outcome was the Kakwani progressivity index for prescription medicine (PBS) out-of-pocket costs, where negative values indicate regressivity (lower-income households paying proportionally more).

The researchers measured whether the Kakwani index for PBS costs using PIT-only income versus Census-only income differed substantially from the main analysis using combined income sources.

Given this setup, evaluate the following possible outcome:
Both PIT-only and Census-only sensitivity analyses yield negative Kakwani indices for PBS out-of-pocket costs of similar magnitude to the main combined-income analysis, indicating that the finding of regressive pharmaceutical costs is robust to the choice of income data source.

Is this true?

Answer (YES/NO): YES